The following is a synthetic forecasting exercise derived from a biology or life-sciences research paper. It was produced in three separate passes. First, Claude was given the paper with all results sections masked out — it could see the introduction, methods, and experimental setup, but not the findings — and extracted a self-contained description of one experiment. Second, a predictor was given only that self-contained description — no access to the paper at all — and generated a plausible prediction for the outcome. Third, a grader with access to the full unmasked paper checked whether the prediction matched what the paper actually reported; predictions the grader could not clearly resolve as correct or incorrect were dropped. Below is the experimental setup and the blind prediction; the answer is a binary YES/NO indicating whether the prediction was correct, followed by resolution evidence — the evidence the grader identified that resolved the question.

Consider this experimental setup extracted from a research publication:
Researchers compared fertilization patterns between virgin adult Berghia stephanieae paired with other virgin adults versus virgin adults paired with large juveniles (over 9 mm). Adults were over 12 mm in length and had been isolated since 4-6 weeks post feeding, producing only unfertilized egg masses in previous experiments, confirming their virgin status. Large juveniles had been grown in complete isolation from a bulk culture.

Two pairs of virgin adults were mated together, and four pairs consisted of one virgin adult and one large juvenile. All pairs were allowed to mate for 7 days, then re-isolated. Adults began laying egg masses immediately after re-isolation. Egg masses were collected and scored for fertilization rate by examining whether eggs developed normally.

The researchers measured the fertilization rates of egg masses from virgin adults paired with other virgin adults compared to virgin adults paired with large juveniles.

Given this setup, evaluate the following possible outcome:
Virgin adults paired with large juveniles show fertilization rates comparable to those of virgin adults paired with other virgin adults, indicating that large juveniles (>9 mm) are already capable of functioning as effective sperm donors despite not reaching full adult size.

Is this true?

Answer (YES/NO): YES